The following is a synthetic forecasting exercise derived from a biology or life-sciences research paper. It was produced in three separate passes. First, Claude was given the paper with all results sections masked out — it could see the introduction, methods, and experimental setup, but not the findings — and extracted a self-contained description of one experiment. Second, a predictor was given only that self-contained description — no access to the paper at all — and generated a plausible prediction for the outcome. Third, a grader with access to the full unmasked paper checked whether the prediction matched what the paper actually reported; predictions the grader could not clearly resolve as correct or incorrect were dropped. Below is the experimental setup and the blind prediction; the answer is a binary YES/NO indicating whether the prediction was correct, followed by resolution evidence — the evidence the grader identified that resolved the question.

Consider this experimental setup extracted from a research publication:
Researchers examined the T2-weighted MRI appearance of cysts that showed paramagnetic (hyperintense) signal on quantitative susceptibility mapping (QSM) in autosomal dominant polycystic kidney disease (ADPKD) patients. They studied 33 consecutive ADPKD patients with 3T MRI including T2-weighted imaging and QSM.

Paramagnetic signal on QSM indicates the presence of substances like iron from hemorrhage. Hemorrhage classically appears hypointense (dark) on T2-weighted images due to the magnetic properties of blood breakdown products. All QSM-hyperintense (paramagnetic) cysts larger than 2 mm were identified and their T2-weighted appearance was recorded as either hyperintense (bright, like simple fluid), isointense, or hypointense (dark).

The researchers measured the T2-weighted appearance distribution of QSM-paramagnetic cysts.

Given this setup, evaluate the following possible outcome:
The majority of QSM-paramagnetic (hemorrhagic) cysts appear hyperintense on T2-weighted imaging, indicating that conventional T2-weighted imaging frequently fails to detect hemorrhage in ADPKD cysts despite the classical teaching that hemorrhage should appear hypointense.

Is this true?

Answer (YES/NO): NO